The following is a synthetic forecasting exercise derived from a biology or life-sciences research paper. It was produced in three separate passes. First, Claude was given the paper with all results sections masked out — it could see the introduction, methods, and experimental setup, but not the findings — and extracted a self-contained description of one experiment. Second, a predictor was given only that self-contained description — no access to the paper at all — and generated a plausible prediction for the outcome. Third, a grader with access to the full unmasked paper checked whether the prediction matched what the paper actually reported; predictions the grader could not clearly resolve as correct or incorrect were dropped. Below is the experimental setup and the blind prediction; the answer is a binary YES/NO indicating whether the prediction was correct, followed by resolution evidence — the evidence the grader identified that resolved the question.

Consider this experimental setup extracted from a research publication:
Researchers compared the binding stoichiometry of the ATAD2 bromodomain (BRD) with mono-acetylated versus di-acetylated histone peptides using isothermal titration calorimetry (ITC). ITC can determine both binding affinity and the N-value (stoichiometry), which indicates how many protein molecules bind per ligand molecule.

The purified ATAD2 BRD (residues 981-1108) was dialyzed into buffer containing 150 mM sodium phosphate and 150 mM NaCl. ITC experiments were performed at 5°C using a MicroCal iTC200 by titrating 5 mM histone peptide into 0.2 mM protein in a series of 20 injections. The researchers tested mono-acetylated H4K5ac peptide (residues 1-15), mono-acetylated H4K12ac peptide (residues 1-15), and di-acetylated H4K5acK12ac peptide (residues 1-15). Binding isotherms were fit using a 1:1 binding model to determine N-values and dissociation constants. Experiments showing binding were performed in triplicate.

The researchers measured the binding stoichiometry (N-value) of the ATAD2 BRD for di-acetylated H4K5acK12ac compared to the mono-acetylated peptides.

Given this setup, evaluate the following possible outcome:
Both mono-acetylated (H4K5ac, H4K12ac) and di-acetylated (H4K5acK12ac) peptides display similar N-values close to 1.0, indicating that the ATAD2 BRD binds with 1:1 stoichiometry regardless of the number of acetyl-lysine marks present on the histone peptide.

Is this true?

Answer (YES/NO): YES